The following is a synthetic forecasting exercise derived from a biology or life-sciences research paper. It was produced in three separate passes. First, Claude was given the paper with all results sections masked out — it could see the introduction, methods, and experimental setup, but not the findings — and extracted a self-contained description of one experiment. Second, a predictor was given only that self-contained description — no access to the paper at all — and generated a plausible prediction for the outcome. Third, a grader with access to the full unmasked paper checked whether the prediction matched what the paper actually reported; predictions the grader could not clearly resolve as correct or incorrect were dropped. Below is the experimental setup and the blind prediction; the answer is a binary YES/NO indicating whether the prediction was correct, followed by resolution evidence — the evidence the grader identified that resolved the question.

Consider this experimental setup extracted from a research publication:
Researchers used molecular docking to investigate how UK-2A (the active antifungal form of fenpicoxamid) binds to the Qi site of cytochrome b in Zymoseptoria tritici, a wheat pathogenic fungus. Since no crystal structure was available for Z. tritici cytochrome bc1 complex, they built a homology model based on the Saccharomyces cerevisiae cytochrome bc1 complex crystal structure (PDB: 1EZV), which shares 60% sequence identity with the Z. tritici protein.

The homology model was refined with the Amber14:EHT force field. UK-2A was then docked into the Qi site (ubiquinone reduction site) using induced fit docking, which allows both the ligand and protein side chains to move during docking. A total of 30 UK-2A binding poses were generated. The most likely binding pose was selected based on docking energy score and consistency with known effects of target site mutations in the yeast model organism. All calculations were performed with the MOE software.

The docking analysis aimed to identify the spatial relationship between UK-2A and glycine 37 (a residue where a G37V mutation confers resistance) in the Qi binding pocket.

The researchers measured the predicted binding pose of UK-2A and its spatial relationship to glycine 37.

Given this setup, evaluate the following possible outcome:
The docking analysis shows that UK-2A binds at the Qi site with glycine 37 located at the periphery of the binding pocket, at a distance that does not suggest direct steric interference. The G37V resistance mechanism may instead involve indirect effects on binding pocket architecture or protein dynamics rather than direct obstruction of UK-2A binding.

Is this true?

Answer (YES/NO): NO